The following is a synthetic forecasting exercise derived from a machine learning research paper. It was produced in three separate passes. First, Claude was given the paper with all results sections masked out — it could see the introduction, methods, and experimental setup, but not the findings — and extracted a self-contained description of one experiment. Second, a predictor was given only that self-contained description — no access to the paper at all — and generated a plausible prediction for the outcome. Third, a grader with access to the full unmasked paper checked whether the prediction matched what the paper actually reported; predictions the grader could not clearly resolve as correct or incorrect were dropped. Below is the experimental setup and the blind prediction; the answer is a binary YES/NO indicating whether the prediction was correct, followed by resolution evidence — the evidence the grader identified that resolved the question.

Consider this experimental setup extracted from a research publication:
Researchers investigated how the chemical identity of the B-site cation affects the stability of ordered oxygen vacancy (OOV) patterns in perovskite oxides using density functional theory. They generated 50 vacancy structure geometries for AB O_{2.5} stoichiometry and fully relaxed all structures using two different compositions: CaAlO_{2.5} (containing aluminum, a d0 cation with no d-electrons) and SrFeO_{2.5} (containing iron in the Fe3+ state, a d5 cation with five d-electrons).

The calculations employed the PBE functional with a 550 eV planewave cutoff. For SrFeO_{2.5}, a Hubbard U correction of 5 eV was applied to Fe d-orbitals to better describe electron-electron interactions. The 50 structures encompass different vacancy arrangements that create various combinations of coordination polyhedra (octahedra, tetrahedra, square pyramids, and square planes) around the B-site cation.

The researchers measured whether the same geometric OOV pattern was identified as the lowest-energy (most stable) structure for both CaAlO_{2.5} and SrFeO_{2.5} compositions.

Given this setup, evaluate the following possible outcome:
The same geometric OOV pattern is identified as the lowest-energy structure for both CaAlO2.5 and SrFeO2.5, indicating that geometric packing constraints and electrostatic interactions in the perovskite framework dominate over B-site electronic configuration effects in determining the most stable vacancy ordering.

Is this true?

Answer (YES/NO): YES